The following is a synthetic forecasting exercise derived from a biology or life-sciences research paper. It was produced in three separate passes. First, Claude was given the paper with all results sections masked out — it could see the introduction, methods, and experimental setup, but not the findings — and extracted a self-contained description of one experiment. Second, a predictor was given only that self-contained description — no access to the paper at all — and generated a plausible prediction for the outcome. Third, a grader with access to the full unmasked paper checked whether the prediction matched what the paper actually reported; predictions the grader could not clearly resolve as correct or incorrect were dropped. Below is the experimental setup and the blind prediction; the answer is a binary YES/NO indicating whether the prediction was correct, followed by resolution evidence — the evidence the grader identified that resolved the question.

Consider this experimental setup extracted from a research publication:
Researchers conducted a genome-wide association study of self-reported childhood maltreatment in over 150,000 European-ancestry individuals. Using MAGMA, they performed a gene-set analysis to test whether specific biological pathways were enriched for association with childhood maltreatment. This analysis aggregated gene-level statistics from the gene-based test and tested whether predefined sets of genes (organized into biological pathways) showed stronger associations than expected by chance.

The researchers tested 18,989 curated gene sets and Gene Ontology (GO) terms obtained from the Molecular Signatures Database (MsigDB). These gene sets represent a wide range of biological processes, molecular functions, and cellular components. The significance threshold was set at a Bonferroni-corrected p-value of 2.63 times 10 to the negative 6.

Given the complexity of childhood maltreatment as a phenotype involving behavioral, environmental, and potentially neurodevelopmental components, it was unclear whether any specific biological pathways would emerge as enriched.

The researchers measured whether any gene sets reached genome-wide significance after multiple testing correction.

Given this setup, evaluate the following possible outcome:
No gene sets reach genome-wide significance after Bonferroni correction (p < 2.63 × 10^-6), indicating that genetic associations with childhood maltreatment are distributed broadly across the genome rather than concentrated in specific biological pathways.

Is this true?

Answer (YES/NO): YES